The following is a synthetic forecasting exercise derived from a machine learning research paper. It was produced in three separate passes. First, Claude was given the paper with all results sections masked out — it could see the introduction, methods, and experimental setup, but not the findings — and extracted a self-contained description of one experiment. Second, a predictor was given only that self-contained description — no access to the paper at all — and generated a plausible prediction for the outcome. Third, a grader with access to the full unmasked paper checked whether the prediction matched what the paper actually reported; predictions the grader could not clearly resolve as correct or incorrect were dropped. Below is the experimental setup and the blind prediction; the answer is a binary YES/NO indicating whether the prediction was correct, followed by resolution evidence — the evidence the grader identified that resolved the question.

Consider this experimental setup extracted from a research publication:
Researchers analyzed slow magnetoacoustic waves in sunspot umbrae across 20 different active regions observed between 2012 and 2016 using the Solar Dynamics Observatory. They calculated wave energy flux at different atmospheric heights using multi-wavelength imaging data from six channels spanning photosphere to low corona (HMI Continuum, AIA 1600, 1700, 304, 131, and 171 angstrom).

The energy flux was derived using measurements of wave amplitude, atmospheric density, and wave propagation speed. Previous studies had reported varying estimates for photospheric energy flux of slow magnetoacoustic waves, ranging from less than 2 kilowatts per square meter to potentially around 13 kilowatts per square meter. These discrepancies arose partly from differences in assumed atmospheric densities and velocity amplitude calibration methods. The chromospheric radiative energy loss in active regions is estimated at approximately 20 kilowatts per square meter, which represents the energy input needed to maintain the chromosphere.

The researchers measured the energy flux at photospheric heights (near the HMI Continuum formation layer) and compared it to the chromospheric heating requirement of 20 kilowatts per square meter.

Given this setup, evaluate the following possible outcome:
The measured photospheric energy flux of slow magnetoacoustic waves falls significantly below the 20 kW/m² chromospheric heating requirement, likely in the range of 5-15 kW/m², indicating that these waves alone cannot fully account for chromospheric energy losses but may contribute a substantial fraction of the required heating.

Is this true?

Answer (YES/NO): NO